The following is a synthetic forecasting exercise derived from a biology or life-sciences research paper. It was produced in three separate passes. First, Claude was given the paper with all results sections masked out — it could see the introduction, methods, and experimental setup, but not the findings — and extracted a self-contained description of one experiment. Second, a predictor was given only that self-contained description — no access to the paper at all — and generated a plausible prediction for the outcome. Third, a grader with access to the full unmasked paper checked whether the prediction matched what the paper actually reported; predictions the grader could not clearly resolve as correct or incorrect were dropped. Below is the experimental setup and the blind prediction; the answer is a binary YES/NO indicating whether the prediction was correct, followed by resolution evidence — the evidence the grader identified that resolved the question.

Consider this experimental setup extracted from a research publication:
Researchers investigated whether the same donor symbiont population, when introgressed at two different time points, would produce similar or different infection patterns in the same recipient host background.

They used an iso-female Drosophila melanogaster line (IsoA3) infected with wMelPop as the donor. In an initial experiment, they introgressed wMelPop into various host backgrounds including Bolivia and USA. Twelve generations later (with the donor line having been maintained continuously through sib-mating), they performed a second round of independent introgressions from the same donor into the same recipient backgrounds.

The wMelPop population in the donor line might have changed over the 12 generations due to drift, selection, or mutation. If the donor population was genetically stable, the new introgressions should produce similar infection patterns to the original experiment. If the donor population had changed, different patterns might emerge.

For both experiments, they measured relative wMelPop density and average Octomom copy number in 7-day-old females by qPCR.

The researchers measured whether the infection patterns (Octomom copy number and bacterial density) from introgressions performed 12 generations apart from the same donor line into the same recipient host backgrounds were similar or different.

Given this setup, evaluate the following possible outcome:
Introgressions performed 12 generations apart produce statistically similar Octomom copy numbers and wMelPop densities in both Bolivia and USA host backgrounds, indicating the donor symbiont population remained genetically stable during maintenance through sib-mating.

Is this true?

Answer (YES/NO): NO